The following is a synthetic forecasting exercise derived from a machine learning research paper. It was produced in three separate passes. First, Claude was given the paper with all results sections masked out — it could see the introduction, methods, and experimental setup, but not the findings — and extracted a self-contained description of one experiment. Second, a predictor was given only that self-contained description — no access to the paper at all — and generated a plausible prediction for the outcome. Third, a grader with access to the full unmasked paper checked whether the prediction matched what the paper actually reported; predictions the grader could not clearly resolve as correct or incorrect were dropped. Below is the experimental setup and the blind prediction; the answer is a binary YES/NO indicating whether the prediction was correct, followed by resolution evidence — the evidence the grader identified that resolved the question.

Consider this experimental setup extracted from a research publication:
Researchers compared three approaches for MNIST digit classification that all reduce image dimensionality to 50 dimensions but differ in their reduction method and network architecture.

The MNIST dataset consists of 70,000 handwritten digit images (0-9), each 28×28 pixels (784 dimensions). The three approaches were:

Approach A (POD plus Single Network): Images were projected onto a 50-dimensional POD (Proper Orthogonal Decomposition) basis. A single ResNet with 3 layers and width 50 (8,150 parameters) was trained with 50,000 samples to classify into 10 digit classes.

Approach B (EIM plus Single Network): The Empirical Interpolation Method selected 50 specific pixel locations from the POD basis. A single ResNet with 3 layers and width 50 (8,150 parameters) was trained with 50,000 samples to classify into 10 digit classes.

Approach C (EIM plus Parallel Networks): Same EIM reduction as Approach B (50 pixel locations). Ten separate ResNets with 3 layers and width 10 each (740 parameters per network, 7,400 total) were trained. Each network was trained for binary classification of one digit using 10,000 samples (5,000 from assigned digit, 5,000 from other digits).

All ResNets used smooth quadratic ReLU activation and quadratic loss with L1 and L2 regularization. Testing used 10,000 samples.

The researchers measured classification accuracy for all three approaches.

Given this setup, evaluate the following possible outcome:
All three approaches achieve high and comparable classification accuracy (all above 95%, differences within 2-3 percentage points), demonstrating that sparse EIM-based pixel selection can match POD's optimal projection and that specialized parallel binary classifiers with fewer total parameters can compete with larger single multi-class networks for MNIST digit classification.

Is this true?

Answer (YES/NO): NO